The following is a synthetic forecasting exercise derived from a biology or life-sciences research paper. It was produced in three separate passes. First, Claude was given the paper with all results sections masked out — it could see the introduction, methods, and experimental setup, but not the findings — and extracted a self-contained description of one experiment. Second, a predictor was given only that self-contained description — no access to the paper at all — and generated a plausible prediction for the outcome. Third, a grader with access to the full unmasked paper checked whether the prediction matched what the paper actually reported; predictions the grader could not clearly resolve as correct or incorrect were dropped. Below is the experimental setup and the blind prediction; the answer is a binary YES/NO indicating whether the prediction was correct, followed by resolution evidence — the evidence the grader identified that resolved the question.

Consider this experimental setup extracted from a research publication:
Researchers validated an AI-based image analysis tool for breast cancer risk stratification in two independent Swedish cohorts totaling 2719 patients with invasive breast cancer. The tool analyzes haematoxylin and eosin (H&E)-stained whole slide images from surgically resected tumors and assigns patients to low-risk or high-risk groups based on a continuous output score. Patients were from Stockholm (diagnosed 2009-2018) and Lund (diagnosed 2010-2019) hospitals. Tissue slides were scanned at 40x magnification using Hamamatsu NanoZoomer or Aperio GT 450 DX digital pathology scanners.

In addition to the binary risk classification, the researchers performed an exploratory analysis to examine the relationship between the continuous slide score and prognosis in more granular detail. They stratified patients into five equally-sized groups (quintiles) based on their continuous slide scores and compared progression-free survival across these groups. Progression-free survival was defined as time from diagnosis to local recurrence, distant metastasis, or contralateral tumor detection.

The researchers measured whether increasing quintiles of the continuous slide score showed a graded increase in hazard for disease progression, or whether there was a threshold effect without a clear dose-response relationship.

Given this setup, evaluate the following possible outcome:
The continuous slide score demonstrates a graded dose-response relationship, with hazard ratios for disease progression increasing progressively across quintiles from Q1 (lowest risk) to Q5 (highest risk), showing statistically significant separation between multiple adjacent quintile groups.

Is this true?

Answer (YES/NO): NO